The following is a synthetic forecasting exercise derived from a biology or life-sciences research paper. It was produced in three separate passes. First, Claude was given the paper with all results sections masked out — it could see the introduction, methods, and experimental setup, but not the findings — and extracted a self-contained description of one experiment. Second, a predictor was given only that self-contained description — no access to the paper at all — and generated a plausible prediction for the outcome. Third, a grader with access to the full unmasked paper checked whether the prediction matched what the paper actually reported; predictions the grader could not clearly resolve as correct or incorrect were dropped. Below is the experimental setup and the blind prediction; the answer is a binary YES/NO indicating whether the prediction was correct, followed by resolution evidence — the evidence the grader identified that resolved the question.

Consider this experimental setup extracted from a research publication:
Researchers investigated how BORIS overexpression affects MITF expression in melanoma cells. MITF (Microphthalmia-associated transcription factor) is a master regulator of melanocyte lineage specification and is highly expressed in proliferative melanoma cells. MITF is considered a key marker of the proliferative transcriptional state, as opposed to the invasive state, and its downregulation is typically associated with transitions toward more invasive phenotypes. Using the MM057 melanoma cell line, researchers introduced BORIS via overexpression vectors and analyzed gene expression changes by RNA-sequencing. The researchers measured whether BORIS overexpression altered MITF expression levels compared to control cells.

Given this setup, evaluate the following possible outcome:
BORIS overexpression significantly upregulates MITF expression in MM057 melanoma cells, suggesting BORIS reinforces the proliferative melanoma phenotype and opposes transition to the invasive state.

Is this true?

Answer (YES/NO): NO